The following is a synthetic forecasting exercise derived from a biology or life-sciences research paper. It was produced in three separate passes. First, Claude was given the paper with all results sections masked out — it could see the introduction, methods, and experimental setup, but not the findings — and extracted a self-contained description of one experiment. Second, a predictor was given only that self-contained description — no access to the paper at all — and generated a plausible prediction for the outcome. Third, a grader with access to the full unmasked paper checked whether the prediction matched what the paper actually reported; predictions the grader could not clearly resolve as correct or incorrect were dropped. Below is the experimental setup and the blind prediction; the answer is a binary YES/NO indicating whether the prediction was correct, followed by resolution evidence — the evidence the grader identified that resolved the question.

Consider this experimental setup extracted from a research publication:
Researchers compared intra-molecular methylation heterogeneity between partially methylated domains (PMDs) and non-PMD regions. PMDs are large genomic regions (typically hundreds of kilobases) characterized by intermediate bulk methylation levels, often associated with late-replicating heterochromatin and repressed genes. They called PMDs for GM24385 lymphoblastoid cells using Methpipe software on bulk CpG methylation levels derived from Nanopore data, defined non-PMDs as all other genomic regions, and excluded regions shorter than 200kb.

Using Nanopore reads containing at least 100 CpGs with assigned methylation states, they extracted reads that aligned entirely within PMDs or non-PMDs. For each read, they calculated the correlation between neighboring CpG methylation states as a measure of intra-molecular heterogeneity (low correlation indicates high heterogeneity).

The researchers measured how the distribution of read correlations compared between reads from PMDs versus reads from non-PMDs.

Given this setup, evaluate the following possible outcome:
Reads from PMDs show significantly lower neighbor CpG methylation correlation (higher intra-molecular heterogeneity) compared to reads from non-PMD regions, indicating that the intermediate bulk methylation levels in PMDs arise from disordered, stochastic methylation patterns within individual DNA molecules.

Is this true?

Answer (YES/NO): NO